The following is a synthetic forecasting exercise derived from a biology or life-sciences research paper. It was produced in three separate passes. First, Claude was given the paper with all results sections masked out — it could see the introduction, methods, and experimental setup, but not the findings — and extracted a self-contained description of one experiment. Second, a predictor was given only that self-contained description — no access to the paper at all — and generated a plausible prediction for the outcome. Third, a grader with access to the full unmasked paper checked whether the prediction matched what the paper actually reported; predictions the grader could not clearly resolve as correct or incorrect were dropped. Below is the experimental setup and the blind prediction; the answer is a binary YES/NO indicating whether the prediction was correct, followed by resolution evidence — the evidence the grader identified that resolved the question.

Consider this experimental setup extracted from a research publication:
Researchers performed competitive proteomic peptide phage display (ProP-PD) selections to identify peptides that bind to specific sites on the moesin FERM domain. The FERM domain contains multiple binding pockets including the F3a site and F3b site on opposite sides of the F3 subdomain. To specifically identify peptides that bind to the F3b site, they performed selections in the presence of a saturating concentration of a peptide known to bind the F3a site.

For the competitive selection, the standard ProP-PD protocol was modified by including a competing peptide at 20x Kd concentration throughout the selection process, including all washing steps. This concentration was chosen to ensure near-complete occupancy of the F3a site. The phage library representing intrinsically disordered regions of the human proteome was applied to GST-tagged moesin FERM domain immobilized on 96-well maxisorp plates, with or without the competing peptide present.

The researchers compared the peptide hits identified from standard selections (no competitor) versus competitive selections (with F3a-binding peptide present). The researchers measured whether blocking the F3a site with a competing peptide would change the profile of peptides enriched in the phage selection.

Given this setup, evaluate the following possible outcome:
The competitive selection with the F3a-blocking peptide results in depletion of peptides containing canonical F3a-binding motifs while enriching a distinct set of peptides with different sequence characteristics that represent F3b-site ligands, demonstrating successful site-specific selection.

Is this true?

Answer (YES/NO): NO